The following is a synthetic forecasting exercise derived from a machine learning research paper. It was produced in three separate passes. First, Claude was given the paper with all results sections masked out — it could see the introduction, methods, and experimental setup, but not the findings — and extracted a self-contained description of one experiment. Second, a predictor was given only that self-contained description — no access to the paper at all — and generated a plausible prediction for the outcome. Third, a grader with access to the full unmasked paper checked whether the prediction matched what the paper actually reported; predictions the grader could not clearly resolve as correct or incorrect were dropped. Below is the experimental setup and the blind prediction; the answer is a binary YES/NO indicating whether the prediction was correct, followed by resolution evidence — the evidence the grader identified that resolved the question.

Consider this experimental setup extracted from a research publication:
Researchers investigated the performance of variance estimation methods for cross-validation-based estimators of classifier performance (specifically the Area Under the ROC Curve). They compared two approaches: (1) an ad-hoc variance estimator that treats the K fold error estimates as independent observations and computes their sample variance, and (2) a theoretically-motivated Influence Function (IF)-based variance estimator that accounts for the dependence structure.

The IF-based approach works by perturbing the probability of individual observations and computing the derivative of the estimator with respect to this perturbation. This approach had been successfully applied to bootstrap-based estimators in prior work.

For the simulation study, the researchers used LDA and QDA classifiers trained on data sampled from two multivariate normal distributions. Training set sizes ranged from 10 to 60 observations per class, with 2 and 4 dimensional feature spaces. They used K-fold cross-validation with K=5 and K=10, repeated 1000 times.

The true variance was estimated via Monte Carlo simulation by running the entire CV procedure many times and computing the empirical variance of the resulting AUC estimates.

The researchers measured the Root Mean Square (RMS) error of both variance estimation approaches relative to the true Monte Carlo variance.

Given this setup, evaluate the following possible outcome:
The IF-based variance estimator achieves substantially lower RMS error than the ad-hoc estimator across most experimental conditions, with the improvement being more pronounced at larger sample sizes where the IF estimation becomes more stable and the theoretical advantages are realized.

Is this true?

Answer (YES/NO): NO